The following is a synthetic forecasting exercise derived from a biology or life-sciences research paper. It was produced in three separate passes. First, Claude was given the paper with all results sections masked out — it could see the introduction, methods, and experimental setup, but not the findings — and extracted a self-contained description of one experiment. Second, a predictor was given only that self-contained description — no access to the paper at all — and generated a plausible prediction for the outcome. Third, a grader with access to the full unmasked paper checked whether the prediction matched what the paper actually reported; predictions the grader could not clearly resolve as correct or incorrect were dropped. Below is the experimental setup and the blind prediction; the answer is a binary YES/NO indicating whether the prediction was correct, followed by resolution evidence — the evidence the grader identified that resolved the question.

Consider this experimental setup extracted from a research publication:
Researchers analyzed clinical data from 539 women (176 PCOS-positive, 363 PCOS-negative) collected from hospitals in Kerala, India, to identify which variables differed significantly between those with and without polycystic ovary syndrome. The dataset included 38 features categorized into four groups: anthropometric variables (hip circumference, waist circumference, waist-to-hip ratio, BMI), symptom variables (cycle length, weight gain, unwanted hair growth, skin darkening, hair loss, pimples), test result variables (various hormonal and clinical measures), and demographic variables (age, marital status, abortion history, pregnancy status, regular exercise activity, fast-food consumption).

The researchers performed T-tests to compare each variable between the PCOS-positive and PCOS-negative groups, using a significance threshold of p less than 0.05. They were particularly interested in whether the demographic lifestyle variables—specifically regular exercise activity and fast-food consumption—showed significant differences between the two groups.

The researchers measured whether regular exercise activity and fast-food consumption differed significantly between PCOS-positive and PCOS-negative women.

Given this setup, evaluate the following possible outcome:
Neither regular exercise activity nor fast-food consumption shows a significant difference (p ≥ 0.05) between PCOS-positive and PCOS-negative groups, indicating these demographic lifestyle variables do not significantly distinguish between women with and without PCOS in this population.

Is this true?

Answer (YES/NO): NO